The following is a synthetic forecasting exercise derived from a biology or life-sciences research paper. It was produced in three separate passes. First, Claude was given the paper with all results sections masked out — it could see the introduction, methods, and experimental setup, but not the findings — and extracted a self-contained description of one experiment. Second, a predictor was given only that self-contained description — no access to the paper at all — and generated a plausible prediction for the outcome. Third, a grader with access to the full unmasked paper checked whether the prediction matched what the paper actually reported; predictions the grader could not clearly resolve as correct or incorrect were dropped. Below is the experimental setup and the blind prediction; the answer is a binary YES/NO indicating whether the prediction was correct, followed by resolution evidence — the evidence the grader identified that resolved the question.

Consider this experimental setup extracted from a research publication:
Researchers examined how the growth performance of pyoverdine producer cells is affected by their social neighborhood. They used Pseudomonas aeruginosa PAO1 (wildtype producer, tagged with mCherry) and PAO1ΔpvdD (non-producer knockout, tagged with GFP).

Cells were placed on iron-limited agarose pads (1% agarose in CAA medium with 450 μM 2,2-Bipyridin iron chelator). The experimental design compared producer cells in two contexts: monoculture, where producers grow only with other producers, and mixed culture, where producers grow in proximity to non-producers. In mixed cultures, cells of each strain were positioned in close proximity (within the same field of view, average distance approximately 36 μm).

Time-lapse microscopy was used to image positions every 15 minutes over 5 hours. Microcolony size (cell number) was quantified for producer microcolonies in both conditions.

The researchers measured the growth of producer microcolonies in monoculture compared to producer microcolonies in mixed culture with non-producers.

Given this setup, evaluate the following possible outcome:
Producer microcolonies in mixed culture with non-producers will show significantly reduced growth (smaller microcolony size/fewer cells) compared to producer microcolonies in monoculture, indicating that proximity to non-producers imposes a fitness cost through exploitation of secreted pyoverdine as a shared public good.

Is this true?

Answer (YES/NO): YES